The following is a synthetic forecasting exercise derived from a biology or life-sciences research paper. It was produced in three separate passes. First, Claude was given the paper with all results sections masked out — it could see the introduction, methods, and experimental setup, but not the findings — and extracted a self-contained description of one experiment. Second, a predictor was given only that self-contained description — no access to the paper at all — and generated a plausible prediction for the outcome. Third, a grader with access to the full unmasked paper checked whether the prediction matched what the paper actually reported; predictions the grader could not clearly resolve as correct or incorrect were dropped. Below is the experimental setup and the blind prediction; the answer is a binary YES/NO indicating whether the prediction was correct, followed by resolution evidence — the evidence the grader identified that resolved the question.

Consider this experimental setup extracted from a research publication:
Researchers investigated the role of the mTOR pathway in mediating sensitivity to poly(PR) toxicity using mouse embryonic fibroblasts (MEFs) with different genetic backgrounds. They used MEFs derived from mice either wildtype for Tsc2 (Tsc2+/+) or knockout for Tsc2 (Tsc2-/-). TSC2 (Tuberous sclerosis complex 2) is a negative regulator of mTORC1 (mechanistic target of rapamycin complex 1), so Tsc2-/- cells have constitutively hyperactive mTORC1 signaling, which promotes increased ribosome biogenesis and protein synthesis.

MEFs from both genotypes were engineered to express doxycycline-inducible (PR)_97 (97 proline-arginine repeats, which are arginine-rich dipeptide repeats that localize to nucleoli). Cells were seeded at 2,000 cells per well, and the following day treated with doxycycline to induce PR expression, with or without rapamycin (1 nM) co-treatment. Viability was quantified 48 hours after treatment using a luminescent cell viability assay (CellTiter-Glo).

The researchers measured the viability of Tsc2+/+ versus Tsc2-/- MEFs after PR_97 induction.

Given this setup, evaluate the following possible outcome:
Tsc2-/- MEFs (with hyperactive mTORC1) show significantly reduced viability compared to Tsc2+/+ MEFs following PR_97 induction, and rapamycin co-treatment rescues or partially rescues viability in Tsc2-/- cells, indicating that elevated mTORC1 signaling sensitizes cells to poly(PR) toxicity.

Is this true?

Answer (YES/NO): NO